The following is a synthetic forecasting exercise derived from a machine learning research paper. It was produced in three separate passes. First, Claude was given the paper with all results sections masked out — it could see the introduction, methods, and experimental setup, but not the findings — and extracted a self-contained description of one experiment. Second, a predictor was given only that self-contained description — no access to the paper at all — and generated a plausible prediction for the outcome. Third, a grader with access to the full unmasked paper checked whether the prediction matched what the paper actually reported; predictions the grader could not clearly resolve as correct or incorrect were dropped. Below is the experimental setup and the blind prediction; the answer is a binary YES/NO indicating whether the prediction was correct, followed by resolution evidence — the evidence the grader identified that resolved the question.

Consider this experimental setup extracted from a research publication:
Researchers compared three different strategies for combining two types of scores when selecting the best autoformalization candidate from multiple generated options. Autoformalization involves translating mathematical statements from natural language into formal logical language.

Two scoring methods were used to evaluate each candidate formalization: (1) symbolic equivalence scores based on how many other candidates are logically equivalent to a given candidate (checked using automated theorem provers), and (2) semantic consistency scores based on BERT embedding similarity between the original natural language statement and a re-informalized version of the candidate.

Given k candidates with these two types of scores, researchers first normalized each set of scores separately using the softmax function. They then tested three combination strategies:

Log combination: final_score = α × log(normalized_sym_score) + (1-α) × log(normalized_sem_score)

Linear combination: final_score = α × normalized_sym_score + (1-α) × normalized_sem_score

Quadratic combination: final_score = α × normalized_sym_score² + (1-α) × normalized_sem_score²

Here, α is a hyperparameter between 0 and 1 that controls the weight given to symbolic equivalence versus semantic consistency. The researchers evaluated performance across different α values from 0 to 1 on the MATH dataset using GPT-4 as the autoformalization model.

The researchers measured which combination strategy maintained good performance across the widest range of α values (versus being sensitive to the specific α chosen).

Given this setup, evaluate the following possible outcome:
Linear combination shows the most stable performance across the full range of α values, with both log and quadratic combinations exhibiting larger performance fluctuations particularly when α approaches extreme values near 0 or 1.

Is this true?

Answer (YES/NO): NO